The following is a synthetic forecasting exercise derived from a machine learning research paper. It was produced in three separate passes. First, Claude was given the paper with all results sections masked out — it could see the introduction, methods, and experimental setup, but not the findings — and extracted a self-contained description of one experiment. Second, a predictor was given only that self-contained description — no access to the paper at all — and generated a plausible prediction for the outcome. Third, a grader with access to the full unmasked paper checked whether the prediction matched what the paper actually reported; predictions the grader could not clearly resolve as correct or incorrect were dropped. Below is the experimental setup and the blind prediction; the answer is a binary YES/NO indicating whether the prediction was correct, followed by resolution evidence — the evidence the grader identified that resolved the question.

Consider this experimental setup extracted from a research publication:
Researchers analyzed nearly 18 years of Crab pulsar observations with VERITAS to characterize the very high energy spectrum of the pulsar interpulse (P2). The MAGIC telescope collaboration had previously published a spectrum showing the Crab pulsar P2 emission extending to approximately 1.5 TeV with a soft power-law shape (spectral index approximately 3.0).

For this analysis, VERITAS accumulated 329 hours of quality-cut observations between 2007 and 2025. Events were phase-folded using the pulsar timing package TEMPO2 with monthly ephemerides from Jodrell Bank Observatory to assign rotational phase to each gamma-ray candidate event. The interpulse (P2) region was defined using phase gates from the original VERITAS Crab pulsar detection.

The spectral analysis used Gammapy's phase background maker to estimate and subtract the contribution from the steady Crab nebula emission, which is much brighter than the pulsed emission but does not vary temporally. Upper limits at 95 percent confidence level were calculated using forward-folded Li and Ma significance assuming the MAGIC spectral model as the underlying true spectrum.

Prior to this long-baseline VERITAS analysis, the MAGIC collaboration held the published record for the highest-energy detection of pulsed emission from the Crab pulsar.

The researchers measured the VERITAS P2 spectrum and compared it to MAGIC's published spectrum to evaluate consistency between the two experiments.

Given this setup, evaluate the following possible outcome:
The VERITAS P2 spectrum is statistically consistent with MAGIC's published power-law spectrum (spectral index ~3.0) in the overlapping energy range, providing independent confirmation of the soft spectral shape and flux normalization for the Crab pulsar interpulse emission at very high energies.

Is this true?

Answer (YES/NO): NO